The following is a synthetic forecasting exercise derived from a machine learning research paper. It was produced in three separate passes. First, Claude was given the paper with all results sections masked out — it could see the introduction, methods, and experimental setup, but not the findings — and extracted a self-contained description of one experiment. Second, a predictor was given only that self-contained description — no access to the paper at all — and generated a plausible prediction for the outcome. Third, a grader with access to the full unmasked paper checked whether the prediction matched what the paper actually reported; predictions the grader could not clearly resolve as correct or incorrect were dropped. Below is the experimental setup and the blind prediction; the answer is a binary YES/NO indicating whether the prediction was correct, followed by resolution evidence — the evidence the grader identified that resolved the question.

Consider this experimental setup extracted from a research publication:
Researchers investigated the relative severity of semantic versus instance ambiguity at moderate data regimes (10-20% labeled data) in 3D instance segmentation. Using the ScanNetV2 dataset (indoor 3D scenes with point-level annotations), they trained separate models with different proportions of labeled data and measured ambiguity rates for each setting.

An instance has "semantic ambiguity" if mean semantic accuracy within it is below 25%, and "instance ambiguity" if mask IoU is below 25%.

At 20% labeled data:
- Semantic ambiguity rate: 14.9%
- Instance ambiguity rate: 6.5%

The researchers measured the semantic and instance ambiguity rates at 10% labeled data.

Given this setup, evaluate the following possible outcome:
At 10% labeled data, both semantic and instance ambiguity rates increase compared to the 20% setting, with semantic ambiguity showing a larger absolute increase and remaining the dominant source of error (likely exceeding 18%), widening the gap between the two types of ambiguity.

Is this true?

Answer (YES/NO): NO